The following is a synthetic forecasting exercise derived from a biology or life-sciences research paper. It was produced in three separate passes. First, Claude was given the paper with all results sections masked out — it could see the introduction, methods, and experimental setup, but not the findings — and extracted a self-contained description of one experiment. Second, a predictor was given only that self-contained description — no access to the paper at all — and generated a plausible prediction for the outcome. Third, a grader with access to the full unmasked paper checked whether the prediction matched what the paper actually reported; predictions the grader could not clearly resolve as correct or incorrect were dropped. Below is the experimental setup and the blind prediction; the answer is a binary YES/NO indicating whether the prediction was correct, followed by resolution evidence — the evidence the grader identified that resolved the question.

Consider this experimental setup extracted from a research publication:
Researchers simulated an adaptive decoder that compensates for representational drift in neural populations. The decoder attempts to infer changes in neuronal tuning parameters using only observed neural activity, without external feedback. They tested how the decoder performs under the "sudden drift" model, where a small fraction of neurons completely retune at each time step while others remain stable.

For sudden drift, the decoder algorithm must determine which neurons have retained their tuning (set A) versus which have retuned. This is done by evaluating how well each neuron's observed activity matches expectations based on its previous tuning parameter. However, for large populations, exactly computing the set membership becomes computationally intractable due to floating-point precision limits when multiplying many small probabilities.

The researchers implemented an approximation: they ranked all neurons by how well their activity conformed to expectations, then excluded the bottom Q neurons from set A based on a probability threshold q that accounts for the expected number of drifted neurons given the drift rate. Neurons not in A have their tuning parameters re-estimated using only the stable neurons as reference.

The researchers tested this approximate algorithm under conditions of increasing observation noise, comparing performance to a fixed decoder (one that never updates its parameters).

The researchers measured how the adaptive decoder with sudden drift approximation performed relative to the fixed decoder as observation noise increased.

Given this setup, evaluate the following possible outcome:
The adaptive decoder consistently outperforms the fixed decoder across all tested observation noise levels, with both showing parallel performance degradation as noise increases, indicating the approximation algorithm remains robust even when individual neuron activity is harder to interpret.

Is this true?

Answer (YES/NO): NO